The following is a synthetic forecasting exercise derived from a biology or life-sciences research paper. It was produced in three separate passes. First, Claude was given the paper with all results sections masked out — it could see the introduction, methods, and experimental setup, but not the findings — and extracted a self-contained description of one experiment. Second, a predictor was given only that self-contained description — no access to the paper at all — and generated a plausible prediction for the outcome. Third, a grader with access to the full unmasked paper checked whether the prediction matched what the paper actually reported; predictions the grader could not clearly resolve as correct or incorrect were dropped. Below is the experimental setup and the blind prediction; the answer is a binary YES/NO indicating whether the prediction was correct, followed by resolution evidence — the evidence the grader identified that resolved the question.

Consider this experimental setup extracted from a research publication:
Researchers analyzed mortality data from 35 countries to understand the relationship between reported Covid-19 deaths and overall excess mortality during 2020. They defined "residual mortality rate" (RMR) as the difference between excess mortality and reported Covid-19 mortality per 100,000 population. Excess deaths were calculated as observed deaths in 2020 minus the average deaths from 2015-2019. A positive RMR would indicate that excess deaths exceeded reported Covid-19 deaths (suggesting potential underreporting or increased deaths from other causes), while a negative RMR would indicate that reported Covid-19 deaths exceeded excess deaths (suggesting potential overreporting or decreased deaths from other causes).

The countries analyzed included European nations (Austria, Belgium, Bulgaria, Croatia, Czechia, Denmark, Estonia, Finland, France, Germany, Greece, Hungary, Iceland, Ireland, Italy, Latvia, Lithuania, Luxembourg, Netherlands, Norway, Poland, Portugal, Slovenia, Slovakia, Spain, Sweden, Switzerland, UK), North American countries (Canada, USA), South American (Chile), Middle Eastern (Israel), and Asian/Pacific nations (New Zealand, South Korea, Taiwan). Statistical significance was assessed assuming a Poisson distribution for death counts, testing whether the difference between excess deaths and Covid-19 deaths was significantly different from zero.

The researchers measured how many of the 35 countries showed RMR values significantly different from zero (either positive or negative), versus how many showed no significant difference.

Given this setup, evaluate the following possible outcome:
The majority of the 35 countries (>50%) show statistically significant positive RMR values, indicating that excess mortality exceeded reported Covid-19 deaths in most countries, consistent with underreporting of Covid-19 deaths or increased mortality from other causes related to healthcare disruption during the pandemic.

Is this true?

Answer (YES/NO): NO